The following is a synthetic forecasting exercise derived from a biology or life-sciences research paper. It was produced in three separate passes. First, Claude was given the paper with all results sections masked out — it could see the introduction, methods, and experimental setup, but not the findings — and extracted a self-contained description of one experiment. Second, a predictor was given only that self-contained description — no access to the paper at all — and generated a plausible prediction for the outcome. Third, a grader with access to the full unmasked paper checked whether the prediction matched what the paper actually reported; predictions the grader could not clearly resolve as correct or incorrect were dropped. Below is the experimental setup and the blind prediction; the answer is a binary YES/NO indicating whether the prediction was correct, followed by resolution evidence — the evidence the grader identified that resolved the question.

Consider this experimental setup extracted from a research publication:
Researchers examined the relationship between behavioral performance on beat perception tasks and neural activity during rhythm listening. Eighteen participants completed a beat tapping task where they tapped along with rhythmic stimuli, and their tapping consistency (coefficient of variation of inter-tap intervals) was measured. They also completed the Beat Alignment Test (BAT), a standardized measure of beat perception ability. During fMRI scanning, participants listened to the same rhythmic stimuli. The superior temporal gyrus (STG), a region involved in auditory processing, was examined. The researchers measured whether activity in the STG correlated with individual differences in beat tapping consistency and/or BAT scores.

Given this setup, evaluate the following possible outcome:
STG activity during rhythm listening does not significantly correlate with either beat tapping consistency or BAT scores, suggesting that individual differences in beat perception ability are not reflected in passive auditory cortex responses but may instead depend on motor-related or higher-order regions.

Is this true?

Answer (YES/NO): NO